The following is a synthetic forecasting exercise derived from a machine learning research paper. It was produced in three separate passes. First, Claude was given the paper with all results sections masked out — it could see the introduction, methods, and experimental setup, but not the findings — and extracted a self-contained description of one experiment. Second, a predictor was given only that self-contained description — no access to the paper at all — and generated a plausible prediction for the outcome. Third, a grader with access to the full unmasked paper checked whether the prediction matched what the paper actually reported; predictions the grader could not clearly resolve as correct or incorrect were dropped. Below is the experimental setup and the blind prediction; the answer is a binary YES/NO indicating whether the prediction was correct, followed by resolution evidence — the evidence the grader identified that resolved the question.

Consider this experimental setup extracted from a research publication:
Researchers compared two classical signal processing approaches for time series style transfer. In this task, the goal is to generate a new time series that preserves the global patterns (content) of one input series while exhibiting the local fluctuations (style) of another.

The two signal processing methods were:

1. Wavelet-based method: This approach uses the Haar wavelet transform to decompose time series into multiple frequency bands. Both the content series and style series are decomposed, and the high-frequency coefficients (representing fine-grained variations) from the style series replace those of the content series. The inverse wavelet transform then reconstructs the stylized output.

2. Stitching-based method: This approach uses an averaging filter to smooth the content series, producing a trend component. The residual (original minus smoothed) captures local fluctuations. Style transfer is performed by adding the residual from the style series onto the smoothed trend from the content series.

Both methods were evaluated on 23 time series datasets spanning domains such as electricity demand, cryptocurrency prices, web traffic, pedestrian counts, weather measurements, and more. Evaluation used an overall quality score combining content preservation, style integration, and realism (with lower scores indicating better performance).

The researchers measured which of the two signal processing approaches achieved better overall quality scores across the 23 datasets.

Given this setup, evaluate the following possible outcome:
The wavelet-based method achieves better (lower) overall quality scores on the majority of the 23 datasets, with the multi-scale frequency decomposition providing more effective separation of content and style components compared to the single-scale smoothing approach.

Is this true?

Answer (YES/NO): NO